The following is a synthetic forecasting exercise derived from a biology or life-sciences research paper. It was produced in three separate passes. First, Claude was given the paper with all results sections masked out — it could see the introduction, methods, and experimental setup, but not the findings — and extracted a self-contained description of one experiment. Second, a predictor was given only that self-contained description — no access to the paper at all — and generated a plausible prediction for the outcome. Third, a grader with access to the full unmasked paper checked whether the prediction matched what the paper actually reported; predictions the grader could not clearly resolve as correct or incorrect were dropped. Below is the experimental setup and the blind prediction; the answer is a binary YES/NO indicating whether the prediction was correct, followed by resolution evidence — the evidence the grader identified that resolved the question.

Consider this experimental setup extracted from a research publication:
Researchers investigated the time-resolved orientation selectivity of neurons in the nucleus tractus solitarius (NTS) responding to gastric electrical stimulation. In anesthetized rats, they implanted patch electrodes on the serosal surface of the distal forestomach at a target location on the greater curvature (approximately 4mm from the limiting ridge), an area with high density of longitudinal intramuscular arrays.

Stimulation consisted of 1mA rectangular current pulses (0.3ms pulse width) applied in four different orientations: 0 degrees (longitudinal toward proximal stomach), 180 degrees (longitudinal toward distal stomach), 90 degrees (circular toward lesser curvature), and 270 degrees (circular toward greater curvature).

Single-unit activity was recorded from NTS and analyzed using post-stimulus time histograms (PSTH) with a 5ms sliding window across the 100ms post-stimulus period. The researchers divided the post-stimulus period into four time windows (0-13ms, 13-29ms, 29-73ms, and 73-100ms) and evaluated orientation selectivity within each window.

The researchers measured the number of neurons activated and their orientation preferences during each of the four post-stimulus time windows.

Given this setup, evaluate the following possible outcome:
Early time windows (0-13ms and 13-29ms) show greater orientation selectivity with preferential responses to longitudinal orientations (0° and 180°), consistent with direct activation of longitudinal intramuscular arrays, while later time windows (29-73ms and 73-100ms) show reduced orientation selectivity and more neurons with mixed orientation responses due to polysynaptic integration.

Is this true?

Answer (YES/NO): NO